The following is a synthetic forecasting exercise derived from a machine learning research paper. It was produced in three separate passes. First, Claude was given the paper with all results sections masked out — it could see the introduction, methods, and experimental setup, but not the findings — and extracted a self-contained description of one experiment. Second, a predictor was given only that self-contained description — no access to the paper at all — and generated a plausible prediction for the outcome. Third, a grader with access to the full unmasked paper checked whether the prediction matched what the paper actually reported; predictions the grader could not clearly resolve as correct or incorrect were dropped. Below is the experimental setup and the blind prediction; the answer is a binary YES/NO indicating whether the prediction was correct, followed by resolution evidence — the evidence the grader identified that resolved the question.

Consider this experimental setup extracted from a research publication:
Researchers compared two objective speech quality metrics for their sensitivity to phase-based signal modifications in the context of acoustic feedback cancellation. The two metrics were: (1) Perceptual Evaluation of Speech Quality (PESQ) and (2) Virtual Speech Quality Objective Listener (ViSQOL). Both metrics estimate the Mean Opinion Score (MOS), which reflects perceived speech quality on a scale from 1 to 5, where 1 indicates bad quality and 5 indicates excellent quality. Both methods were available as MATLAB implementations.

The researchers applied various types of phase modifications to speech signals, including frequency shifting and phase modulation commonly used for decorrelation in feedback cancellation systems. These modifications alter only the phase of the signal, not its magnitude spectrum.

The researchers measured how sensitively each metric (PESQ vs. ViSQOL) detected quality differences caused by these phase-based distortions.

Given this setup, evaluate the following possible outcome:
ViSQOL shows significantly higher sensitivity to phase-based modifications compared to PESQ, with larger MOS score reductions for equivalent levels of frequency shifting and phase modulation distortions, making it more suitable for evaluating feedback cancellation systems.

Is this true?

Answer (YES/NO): NO